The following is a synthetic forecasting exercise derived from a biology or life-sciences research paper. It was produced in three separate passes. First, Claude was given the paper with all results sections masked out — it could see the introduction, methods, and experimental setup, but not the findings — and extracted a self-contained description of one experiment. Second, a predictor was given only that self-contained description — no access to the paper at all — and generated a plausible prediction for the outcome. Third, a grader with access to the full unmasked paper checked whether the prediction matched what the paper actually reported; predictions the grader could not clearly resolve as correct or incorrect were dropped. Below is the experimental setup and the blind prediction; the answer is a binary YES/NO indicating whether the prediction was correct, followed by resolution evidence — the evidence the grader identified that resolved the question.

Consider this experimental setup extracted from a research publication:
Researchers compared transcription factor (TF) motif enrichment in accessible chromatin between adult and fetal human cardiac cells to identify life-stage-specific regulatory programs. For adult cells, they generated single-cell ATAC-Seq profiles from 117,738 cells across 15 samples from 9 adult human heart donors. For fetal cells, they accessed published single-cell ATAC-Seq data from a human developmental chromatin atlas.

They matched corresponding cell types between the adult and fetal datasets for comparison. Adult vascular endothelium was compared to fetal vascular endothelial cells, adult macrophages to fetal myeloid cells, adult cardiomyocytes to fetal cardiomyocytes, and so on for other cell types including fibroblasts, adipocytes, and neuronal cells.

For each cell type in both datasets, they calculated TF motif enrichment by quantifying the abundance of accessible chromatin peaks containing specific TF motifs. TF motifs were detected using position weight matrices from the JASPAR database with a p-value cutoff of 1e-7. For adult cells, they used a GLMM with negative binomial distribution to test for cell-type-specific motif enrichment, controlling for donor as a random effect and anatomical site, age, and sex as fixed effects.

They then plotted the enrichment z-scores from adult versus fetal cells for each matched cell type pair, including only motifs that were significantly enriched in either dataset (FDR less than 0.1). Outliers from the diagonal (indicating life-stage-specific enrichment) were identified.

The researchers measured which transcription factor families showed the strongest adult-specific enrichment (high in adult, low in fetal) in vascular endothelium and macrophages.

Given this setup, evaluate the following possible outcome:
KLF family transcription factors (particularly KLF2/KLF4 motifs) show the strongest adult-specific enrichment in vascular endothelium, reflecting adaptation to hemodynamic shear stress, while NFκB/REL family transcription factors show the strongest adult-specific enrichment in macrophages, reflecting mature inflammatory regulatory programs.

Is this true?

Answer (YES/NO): NO